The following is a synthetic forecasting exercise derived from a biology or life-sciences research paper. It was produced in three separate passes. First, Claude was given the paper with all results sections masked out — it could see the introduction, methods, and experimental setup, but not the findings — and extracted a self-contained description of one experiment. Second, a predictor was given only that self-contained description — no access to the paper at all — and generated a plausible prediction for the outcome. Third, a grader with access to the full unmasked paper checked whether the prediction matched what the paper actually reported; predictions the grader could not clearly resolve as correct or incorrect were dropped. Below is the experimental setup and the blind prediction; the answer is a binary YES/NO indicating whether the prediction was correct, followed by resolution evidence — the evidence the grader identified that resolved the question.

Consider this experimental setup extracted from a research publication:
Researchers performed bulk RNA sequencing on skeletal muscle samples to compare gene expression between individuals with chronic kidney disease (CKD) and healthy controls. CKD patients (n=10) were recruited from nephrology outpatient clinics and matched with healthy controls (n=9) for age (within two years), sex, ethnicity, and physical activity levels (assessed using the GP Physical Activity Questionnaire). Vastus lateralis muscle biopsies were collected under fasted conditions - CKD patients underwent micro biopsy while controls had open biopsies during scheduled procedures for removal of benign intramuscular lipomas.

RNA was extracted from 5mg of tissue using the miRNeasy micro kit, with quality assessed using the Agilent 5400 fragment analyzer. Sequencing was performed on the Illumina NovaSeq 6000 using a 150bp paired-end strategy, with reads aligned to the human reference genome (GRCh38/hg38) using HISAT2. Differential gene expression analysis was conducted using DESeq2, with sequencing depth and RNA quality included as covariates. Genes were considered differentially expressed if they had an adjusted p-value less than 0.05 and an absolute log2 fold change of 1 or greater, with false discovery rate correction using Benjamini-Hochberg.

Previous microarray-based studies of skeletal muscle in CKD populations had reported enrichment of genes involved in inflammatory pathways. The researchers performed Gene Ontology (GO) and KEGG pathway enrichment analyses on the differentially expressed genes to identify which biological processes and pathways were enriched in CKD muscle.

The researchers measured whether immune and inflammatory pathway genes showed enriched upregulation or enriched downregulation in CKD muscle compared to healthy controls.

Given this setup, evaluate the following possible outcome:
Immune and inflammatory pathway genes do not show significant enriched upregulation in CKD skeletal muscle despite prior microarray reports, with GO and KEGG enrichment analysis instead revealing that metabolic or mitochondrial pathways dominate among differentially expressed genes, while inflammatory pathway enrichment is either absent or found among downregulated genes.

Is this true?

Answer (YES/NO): NO